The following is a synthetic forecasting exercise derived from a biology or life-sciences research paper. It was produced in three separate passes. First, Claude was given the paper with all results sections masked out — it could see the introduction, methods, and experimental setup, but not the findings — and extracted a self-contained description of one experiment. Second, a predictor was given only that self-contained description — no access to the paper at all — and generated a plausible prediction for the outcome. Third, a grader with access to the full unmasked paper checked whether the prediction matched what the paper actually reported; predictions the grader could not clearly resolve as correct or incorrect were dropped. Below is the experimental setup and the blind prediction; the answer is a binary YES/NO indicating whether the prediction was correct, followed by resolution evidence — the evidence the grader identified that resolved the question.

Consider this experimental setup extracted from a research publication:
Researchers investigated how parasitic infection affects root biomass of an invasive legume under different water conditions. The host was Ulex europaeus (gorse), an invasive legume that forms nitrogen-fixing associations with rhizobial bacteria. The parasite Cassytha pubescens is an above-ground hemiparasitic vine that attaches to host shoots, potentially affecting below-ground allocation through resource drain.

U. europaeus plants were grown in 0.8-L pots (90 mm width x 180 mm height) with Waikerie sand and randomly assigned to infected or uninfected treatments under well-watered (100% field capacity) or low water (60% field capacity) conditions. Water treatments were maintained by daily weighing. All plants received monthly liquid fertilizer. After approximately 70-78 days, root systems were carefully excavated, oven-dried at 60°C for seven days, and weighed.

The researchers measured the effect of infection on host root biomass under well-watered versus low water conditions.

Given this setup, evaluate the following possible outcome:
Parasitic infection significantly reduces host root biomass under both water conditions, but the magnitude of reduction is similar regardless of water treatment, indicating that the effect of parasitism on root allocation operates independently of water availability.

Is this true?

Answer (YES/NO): NO